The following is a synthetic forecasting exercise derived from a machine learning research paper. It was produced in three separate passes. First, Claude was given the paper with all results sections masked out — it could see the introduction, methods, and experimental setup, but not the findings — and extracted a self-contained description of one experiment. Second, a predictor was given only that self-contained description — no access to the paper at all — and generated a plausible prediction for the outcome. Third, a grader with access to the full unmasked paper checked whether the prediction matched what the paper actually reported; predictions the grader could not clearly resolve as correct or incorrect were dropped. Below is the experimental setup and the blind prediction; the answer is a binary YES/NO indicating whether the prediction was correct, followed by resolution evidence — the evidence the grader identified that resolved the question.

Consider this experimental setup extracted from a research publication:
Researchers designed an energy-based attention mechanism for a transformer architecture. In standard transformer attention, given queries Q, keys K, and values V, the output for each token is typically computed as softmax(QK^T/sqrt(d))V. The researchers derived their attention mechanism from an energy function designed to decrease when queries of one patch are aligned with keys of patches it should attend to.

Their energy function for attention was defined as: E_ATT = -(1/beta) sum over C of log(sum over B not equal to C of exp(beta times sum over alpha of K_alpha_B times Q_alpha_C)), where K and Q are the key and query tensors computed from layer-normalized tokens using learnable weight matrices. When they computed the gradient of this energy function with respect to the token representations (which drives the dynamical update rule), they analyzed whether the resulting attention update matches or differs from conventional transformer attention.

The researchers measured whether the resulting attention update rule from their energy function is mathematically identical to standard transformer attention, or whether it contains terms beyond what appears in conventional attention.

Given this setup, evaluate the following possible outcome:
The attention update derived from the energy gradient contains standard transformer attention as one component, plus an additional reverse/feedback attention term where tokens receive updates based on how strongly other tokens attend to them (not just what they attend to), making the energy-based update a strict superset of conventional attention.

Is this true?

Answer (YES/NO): YES